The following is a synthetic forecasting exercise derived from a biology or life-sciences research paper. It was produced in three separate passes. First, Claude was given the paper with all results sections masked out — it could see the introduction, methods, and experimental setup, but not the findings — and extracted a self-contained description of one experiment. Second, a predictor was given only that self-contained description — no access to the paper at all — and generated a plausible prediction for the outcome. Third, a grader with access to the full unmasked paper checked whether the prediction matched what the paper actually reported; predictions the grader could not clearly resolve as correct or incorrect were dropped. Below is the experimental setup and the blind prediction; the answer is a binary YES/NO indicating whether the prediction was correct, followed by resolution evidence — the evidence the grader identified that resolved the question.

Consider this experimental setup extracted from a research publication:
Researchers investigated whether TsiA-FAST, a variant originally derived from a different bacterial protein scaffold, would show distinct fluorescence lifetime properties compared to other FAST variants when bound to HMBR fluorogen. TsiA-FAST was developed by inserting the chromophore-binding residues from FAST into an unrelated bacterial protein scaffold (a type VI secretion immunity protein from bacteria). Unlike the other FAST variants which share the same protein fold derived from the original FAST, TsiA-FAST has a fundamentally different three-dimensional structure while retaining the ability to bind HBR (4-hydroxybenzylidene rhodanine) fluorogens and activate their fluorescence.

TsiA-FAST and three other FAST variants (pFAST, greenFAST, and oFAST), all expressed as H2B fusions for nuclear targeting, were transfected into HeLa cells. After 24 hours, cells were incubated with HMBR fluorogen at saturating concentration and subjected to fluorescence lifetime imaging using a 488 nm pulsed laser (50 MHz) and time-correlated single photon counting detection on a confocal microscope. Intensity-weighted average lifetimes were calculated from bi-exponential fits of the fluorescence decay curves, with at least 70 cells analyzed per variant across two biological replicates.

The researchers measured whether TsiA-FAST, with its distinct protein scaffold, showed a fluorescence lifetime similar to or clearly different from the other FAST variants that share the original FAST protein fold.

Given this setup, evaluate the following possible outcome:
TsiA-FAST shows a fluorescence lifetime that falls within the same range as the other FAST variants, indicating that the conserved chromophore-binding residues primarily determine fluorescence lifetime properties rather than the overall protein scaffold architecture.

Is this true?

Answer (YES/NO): NO